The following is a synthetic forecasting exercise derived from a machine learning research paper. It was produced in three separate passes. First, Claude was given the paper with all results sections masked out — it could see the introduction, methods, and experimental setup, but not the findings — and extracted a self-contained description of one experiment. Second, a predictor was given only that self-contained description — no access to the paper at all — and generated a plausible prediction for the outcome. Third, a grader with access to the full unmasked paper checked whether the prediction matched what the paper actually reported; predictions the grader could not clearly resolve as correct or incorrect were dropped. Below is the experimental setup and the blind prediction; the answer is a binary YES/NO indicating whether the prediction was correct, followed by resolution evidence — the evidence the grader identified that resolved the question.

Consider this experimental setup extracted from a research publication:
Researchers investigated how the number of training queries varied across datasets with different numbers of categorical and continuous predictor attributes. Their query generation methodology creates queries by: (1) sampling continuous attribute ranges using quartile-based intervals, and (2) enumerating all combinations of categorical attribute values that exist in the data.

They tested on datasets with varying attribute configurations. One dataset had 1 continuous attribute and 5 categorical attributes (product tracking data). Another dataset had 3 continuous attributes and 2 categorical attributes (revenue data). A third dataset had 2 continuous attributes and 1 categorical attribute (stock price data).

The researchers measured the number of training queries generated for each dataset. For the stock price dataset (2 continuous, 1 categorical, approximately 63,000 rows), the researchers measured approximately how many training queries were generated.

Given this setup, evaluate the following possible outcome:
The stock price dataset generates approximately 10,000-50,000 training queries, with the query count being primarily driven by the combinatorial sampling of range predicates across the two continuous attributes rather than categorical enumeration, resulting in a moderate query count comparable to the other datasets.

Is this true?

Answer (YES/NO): NO